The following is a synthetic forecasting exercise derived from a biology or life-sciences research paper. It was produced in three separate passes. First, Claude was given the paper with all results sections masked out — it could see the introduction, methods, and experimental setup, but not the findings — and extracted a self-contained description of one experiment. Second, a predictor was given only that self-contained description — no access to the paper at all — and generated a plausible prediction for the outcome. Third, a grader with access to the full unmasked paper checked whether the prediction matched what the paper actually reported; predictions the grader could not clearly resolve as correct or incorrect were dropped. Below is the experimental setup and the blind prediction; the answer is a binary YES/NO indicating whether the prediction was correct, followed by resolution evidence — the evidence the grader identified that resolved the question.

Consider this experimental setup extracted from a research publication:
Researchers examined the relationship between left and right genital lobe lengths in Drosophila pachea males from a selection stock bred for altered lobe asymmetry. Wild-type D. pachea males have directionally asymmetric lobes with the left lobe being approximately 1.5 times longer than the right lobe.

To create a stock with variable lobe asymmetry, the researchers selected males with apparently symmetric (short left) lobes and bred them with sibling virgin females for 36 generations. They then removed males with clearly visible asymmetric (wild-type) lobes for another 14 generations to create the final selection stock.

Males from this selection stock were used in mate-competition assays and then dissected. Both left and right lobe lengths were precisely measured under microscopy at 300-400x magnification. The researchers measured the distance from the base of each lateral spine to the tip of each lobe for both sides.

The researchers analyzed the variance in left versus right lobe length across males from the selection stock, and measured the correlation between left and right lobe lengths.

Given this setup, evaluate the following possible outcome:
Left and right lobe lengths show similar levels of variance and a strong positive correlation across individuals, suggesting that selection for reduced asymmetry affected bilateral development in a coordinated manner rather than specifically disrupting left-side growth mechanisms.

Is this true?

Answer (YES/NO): NO